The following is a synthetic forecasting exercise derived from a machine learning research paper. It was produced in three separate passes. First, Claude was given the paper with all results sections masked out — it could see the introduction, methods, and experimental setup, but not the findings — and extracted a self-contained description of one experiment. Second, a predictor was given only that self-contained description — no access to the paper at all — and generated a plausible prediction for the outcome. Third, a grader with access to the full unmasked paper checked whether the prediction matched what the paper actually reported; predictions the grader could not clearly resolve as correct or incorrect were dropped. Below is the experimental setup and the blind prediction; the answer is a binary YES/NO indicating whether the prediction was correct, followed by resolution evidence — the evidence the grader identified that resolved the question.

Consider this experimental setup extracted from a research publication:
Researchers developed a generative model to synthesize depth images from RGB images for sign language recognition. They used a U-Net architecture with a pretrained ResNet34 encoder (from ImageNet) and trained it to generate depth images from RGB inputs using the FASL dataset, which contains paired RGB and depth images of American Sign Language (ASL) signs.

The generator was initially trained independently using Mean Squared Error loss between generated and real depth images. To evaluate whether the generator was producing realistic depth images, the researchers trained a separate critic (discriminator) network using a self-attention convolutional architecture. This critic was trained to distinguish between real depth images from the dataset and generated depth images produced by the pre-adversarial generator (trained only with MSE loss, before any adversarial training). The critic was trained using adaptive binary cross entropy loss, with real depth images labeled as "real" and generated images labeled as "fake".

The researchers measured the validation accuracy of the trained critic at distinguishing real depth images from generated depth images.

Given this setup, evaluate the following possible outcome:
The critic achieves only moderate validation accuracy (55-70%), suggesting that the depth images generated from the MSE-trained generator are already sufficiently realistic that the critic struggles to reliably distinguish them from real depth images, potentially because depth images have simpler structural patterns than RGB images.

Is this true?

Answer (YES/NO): YES